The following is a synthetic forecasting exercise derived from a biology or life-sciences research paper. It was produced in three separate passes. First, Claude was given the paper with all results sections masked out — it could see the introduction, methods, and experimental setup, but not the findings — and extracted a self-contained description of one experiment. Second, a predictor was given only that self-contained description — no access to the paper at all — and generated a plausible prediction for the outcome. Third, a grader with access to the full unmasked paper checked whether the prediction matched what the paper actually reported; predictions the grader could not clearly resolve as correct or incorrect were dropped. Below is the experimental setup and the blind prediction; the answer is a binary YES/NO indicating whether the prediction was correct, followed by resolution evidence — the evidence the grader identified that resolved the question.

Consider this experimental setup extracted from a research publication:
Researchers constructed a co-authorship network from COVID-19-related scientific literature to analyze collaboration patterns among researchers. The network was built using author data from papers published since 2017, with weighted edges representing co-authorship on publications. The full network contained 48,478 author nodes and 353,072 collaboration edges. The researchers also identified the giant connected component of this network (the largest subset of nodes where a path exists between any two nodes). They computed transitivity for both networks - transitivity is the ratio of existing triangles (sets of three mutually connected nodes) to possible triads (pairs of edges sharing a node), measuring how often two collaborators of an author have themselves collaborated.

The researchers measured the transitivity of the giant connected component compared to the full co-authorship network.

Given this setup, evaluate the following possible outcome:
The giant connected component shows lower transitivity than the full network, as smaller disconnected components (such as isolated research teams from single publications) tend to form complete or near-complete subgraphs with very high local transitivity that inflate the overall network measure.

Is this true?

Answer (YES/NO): YES